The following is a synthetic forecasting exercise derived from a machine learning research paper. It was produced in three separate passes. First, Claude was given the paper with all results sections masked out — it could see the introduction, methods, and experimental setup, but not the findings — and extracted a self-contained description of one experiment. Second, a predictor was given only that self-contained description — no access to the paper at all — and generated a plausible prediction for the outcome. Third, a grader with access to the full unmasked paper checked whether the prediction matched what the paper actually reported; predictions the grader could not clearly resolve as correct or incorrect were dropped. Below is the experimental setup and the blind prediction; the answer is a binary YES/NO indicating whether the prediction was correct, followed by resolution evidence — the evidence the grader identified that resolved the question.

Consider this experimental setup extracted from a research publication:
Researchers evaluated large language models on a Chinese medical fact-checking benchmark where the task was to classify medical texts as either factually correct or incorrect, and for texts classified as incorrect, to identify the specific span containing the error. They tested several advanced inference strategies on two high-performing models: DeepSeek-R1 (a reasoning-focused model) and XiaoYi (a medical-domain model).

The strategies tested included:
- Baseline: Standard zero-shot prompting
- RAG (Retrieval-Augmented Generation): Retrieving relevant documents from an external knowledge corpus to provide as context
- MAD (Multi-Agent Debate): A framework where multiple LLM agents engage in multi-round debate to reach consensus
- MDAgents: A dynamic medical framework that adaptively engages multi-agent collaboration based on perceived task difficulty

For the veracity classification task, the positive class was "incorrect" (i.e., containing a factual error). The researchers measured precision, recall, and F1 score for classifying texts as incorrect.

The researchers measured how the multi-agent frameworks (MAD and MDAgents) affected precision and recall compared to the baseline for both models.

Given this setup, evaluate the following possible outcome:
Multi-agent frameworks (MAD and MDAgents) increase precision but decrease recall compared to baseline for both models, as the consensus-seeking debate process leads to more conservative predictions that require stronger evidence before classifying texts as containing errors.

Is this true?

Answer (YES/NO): NO